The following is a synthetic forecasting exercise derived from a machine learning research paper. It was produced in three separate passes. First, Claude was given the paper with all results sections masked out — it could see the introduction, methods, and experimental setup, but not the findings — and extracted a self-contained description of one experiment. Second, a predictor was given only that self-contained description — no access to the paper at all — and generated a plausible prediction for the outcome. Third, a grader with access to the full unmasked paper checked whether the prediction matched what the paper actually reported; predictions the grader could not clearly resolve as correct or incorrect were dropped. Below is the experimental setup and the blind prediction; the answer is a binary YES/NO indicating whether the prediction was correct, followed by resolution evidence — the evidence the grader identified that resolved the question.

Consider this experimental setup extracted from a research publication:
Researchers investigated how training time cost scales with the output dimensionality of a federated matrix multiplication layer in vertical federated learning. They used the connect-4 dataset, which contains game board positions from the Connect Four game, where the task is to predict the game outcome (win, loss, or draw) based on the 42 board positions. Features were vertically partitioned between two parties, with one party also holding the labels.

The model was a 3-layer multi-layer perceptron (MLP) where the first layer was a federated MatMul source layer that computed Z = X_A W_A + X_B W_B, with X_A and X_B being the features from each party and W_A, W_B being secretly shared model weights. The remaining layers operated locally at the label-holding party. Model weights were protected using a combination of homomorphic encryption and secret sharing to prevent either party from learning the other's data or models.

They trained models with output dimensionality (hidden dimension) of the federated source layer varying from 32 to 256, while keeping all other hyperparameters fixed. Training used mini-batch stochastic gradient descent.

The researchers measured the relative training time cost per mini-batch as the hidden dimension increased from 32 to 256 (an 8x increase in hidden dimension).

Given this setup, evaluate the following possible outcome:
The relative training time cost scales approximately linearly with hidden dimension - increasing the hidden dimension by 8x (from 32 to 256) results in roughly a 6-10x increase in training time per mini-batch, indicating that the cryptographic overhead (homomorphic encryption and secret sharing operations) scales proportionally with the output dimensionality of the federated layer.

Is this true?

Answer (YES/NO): YES